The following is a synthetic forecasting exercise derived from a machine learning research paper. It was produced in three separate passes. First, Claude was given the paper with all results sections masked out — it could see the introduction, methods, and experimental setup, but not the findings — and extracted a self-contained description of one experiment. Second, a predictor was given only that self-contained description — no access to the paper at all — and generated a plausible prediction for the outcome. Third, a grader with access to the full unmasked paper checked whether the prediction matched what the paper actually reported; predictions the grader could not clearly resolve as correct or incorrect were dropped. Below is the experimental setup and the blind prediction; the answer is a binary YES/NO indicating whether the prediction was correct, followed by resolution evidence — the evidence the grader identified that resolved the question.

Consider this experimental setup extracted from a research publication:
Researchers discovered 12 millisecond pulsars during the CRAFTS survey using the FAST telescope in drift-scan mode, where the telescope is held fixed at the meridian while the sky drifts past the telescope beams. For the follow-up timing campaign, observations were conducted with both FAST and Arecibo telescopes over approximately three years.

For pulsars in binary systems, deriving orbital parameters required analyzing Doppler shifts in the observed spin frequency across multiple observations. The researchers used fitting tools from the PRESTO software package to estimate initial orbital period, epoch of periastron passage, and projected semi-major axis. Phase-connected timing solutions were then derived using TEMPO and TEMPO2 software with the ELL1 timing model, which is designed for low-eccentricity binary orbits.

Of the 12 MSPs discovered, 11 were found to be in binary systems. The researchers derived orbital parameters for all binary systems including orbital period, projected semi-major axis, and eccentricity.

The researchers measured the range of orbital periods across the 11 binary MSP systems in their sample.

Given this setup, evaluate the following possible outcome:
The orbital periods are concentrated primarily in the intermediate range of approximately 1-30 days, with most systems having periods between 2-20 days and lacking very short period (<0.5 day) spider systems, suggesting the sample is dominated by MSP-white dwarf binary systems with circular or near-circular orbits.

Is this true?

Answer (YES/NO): NO